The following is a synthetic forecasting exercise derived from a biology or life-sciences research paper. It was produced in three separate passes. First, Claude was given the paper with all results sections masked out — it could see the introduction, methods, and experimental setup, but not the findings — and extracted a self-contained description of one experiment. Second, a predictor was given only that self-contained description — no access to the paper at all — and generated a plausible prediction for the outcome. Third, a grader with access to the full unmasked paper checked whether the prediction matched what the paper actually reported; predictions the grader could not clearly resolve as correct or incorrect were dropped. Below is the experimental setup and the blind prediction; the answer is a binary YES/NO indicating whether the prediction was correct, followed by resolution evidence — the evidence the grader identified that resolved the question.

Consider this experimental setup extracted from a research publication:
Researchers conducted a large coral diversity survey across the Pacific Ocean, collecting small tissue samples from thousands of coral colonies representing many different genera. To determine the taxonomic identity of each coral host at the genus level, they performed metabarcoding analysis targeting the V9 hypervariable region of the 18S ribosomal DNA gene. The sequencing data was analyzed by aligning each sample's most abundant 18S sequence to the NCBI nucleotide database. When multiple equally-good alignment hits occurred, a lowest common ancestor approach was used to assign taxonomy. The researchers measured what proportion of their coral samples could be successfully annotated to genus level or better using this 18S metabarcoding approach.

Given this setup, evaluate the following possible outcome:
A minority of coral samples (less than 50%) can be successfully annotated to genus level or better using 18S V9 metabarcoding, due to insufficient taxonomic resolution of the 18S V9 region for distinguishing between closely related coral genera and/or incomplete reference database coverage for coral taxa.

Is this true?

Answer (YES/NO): YES